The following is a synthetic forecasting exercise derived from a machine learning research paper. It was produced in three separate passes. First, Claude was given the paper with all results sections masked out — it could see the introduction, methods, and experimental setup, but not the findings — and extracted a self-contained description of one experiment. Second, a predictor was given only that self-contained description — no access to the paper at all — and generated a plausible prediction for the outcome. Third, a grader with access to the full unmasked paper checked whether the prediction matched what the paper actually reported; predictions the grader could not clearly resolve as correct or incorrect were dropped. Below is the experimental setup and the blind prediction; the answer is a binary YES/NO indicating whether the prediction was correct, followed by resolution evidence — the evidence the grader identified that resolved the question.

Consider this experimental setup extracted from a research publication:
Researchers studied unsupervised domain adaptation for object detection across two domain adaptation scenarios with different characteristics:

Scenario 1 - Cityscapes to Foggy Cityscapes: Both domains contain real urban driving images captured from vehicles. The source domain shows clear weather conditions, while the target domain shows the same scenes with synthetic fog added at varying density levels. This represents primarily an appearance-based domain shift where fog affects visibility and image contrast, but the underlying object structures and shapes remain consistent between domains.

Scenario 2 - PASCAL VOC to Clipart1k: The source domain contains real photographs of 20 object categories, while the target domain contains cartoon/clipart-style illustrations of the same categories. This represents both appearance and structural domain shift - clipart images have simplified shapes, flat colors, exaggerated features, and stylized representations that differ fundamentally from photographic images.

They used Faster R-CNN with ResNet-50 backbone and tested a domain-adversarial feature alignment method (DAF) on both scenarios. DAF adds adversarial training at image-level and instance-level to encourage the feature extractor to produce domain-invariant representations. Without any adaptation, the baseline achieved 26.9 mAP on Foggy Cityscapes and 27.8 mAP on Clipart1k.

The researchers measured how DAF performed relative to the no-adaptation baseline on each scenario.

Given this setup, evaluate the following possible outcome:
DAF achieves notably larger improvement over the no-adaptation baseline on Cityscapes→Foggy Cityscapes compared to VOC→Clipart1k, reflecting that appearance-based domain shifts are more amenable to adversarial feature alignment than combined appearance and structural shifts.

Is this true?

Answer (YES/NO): YES